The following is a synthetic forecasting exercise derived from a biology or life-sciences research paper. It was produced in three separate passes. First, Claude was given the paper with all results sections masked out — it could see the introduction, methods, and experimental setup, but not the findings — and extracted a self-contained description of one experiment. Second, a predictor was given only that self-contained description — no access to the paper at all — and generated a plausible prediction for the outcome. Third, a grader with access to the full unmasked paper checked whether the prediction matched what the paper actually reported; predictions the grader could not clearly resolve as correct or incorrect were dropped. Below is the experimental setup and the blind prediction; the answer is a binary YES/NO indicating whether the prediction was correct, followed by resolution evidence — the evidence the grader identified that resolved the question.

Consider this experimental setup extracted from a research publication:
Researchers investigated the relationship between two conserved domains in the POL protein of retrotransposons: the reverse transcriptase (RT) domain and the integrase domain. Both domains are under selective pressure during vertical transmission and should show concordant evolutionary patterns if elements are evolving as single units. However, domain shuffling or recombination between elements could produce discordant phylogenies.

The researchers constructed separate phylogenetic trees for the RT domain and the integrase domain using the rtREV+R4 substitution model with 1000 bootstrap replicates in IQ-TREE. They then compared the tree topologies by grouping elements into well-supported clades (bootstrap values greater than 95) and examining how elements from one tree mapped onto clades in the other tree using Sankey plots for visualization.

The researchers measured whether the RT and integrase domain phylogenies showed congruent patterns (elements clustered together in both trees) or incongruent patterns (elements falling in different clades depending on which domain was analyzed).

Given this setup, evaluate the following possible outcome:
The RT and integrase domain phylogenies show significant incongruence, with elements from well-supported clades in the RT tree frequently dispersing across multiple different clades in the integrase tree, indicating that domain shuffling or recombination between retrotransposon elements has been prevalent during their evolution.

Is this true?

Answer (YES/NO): NO